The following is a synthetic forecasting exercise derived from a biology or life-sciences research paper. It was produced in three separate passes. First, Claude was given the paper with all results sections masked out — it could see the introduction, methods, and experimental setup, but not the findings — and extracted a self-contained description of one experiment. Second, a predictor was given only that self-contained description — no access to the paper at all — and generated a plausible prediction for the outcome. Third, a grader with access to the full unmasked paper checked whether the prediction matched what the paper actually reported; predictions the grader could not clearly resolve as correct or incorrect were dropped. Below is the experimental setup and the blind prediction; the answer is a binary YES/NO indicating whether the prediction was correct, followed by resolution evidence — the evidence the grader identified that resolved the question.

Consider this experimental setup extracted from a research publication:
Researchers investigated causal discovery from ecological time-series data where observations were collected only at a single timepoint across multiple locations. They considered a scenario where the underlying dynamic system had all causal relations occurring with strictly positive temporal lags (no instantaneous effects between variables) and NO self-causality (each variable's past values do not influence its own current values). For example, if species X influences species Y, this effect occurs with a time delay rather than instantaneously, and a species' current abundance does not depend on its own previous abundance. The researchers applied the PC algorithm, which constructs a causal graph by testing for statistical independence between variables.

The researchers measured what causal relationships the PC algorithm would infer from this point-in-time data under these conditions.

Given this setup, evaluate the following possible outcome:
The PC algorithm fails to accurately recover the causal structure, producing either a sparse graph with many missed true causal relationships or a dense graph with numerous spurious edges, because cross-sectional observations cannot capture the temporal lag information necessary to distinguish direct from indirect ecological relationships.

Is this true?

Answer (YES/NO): YES